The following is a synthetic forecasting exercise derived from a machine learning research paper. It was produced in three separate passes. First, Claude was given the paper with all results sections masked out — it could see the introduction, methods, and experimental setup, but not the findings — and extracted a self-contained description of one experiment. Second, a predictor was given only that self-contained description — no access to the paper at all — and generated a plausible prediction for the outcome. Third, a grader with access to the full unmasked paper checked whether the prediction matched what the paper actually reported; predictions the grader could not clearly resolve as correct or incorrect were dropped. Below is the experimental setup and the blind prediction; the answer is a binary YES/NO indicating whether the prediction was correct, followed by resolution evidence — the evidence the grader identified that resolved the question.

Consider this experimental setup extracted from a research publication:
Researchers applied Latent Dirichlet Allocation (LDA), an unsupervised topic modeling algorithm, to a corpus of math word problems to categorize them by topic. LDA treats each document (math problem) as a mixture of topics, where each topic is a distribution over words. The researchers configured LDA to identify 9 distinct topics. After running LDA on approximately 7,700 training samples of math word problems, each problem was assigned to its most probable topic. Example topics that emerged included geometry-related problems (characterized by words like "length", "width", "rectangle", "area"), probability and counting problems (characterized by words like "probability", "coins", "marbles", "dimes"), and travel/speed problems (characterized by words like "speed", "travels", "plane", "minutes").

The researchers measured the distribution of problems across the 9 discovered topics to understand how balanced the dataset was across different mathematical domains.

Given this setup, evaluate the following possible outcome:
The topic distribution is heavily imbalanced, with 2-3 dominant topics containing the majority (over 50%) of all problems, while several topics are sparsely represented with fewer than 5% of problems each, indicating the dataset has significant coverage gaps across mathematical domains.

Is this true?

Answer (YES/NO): NO